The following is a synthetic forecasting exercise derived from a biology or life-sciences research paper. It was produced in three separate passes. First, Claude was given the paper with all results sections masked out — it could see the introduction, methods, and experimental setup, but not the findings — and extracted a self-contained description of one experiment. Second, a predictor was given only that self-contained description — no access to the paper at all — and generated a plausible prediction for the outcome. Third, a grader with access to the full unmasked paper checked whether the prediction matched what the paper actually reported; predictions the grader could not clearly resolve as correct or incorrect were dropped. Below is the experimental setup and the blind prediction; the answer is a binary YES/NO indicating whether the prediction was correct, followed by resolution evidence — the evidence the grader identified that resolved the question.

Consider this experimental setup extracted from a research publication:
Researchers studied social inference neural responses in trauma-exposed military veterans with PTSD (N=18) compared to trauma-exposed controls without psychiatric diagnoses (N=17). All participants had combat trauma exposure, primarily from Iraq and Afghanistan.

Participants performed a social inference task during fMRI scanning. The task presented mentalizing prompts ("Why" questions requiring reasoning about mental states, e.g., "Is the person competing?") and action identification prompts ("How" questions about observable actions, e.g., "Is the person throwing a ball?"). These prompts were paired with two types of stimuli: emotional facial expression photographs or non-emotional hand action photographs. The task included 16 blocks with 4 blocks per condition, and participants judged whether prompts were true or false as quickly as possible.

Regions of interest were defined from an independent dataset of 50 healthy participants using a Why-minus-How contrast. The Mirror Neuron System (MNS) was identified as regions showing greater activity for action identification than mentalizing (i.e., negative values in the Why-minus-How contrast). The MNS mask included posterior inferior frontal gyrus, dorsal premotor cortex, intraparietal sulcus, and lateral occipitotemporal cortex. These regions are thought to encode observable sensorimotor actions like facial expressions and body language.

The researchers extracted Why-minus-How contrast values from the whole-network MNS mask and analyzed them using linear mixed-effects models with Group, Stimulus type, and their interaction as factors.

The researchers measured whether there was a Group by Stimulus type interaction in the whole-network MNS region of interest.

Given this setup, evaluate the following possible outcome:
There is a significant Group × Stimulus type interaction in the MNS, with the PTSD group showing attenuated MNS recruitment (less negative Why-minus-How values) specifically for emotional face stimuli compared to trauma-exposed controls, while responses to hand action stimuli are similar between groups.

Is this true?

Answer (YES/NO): YES